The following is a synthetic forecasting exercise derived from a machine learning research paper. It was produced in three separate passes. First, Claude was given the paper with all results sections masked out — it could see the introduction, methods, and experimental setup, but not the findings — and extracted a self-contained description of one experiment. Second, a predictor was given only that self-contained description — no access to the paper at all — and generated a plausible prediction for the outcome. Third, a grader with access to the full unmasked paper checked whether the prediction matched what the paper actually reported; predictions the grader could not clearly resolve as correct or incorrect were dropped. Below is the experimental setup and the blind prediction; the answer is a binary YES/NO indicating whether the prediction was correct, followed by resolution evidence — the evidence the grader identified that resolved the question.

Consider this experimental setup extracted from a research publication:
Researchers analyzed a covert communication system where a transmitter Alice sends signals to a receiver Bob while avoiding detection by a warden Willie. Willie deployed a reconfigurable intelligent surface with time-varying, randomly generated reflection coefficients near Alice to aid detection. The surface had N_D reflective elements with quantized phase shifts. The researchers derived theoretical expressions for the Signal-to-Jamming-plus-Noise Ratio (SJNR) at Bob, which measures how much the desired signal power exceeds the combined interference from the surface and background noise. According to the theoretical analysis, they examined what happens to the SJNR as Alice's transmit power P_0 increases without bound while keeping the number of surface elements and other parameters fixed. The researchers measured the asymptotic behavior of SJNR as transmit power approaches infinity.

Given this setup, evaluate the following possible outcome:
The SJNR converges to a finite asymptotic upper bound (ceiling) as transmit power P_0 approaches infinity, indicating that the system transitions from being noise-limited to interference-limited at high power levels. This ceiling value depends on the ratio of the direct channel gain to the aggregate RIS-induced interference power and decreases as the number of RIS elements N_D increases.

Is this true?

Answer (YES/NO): YES